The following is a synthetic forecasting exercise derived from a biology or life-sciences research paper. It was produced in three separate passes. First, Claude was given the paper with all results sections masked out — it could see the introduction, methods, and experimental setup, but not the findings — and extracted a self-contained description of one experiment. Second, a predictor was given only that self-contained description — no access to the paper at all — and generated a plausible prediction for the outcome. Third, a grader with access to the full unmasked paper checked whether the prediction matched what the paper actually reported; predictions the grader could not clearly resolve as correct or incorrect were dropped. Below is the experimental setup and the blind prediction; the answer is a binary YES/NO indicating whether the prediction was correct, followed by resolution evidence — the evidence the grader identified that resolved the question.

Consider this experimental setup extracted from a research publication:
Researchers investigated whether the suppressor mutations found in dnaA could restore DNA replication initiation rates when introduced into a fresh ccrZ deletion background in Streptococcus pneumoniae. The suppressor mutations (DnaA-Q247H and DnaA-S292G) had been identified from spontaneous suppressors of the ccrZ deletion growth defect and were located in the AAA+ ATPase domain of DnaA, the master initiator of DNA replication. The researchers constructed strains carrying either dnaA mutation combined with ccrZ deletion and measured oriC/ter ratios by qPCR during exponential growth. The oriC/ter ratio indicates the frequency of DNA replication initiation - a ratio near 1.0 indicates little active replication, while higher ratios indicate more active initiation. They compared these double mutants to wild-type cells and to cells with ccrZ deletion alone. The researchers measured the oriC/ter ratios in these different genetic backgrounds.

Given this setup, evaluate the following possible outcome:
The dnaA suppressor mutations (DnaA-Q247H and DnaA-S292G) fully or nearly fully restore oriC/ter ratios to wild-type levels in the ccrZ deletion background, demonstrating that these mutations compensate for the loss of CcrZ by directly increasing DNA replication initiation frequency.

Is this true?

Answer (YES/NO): YES